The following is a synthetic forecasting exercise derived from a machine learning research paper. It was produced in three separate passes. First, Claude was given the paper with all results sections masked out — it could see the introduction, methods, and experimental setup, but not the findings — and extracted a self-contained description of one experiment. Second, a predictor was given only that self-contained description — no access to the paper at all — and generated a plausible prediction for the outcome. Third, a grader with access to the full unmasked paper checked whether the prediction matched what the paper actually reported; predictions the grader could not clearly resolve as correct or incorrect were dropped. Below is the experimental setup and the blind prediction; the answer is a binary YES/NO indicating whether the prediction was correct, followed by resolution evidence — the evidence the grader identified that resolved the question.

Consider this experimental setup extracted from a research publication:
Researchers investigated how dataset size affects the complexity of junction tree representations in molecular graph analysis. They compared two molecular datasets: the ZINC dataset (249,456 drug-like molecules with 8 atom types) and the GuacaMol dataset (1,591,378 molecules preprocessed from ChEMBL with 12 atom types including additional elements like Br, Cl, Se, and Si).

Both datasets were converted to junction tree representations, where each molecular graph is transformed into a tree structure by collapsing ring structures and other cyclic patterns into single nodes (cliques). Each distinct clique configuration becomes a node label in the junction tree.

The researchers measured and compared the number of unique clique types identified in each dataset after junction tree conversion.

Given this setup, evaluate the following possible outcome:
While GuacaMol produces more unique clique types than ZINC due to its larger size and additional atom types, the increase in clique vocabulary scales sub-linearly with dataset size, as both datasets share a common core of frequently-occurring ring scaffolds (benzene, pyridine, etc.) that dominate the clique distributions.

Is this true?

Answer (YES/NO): NO